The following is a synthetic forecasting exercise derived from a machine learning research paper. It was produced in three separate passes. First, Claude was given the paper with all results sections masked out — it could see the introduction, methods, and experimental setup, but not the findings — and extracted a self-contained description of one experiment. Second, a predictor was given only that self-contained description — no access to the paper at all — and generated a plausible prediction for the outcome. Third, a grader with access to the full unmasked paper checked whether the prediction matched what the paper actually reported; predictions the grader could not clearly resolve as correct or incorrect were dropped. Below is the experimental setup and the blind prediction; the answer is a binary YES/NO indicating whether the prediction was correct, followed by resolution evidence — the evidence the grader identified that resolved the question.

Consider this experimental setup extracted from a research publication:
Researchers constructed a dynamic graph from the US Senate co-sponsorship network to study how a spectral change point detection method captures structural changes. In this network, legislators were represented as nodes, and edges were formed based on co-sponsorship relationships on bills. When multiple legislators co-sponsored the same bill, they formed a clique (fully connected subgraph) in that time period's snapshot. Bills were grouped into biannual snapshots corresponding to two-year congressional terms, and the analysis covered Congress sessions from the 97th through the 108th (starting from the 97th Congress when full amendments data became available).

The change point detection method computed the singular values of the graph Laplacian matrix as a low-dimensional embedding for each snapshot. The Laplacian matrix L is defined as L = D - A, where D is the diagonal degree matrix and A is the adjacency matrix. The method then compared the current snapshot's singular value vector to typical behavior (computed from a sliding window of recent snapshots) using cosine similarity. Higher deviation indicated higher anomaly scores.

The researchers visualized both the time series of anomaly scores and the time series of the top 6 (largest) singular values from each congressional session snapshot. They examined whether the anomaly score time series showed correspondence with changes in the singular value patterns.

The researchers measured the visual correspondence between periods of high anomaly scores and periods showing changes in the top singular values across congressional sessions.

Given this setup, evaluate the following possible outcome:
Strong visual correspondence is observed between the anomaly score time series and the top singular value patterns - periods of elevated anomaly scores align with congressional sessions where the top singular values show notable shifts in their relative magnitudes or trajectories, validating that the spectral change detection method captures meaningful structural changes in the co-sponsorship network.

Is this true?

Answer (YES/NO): YES